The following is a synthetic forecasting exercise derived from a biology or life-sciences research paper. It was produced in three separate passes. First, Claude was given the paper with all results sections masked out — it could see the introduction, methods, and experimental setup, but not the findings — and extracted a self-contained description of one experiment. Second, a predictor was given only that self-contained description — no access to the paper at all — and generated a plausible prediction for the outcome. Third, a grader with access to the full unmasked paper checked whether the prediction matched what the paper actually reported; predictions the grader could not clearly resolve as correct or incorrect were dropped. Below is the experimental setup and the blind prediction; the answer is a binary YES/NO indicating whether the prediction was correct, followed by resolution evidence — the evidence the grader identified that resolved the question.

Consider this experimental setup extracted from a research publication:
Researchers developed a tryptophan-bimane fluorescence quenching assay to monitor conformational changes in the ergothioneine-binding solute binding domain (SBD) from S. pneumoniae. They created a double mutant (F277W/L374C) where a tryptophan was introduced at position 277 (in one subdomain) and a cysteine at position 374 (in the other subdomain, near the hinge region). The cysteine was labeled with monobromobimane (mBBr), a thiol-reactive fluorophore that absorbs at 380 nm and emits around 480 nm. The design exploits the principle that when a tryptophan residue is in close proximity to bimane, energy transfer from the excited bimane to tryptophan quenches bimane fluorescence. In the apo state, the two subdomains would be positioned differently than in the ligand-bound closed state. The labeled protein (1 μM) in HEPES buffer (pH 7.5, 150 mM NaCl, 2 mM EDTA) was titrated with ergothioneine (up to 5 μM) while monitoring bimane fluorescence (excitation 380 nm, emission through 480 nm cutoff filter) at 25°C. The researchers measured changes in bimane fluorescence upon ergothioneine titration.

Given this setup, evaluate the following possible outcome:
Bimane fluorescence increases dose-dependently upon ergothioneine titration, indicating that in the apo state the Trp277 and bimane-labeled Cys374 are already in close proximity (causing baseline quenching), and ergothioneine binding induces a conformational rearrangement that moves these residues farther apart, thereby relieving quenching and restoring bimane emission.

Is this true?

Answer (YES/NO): NO